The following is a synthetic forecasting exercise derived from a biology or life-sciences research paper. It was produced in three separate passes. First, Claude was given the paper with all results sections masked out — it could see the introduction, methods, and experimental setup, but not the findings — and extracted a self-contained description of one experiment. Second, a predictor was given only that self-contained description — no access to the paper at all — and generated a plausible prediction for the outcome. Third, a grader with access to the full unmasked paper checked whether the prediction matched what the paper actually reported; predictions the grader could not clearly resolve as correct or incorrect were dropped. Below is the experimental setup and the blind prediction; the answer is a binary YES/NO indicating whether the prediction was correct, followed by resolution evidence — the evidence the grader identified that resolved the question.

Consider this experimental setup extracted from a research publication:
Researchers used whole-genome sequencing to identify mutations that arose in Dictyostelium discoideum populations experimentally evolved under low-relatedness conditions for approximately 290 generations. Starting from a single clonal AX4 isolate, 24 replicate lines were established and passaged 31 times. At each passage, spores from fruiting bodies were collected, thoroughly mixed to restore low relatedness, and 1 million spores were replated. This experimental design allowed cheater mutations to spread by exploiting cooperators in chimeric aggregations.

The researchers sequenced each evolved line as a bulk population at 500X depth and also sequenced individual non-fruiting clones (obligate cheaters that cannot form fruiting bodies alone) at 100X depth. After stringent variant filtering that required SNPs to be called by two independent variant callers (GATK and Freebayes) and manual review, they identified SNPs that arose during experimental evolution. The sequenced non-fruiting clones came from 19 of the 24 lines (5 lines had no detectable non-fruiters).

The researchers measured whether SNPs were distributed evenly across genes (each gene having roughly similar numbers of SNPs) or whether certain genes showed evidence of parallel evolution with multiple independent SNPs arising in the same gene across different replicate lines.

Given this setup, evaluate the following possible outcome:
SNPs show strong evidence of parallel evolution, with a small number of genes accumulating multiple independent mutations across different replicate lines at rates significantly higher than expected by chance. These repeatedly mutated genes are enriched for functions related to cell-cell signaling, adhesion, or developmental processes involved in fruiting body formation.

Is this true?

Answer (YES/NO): NO